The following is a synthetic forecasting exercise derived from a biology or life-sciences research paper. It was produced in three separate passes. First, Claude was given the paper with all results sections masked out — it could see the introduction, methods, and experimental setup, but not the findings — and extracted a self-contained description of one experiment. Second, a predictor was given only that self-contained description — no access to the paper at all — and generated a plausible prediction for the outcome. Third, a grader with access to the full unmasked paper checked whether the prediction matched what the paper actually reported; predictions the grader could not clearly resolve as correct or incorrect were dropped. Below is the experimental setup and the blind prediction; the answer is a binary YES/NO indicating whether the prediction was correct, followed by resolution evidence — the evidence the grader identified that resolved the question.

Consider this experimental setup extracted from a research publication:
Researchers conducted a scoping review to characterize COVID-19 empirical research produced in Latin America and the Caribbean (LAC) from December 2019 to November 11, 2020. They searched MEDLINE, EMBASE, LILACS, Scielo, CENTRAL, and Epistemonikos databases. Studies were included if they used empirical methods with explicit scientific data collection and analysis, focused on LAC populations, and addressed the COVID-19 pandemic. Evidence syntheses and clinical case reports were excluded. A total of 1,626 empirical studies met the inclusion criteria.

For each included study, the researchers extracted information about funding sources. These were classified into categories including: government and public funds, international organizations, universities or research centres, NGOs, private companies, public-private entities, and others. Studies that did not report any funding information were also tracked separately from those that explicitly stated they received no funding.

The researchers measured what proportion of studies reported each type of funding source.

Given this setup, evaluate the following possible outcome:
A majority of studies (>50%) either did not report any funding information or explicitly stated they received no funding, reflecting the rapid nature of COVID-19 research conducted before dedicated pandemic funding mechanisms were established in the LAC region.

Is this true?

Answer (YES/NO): YES